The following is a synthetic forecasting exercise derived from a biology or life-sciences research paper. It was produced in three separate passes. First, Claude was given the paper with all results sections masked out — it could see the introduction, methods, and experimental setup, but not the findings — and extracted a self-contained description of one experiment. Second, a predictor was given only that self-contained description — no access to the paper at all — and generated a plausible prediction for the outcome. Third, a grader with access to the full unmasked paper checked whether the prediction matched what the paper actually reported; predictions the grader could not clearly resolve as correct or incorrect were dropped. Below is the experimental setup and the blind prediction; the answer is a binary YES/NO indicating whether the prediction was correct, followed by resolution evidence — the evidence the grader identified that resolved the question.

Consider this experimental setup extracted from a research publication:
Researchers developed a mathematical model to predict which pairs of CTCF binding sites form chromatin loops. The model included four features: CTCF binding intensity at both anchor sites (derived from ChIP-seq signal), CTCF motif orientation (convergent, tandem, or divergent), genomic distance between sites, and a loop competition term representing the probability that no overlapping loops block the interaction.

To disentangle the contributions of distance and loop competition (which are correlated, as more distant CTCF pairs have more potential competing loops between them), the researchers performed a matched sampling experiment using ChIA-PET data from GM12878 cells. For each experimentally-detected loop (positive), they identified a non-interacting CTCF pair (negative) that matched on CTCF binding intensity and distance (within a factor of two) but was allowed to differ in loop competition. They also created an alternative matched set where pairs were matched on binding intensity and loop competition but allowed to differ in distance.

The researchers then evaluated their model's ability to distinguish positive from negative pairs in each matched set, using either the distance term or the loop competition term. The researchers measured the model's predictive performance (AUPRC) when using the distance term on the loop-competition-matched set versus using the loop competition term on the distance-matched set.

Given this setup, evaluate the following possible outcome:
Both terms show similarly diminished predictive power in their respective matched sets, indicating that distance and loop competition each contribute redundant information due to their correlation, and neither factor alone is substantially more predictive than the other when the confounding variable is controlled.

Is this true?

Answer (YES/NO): NO